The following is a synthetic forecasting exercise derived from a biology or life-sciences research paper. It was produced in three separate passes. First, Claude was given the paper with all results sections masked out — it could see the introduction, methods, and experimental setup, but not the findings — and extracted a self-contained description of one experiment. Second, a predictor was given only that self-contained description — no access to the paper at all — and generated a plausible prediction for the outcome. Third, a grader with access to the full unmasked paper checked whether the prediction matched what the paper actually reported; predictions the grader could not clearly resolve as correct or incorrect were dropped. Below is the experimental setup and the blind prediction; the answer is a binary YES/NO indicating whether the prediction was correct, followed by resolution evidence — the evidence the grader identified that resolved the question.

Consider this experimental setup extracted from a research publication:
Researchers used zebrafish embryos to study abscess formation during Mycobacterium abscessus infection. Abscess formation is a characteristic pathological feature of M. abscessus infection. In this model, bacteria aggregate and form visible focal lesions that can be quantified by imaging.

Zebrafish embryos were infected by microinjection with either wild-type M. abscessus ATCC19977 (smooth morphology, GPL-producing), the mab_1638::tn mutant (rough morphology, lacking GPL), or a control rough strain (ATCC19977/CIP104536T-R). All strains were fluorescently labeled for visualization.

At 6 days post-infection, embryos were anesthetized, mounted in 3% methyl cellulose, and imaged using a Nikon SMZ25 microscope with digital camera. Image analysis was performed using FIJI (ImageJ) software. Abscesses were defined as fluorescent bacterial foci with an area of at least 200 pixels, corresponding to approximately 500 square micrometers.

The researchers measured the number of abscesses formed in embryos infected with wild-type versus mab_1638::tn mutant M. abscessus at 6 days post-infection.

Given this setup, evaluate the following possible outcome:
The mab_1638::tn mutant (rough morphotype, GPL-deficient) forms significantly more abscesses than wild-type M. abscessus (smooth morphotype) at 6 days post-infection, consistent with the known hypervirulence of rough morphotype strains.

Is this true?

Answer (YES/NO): YES